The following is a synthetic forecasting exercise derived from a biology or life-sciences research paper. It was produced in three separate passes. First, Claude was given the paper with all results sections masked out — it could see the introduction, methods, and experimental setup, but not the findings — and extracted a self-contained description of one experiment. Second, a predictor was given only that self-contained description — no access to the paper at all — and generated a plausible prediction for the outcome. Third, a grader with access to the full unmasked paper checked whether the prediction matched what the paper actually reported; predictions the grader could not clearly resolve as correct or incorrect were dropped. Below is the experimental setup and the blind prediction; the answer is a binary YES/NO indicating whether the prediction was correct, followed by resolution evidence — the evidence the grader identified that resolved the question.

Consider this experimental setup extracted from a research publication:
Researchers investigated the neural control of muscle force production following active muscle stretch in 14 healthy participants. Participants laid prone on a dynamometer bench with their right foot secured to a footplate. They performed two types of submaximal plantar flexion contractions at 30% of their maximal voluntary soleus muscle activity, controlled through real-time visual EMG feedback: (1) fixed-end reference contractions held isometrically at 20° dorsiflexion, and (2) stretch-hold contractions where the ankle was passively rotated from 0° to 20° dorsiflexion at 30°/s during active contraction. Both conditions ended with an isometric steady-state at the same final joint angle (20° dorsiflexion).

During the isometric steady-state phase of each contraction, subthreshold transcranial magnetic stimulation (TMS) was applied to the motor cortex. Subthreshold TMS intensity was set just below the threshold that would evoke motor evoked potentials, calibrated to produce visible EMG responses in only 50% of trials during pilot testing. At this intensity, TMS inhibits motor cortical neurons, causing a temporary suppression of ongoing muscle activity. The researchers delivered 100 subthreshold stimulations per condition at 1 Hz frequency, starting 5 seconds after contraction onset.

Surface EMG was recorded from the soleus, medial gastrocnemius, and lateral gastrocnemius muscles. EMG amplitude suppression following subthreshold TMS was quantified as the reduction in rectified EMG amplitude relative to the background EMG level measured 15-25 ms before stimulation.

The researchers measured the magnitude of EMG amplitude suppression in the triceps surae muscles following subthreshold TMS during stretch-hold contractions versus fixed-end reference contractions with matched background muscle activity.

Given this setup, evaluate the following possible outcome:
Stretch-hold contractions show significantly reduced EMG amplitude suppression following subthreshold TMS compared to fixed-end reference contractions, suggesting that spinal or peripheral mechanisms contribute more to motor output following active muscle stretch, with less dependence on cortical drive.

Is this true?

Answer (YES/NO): NO